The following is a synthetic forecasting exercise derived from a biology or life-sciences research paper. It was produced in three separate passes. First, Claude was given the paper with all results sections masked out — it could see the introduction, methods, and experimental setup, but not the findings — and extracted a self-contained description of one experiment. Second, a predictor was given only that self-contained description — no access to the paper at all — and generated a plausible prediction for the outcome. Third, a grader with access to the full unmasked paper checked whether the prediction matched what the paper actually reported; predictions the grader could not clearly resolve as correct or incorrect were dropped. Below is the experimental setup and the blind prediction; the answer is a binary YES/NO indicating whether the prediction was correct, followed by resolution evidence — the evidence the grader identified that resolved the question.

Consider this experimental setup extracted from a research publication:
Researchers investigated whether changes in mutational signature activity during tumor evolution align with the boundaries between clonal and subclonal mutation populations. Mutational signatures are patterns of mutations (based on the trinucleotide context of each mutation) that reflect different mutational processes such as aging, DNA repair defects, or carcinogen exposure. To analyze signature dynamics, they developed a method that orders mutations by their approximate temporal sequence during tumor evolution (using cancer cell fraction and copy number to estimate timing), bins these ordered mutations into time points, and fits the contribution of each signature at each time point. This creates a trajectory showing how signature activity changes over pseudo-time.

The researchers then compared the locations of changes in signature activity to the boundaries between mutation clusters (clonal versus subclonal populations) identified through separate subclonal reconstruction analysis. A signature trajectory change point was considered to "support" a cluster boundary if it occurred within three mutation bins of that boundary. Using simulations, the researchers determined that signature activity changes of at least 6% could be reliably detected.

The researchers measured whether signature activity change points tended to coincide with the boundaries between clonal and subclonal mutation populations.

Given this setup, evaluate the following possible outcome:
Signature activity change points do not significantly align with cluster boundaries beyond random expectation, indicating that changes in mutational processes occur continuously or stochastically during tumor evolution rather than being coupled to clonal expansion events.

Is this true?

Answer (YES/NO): NO